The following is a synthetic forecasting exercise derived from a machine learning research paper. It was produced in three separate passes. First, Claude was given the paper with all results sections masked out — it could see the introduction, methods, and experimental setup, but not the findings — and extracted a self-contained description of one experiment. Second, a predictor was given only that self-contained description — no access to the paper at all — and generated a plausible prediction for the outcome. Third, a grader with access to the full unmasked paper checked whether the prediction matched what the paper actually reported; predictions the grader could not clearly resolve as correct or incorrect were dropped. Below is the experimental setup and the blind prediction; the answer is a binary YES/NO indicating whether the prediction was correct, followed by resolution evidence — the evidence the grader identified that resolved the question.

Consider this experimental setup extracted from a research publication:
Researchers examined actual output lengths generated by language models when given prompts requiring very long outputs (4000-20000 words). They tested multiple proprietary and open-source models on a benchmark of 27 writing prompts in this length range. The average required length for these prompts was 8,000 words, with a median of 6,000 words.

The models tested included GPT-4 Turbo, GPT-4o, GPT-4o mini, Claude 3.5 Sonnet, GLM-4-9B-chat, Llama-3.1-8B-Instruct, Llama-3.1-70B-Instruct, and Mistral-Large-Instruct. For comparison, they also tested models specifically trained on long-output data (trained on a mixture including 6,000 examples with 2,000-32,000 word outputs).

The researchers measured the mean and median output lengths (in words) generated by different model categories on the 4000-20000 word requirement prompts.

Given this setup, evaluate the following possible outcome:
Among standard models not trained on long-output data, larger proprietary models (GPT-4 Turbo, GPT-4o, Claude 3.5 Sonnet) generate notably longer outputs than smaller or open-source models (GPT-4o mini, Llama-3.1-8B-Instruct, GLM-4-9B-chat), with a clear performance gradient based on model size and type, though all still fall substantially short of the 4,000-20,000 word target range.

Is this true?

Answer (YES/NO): NO